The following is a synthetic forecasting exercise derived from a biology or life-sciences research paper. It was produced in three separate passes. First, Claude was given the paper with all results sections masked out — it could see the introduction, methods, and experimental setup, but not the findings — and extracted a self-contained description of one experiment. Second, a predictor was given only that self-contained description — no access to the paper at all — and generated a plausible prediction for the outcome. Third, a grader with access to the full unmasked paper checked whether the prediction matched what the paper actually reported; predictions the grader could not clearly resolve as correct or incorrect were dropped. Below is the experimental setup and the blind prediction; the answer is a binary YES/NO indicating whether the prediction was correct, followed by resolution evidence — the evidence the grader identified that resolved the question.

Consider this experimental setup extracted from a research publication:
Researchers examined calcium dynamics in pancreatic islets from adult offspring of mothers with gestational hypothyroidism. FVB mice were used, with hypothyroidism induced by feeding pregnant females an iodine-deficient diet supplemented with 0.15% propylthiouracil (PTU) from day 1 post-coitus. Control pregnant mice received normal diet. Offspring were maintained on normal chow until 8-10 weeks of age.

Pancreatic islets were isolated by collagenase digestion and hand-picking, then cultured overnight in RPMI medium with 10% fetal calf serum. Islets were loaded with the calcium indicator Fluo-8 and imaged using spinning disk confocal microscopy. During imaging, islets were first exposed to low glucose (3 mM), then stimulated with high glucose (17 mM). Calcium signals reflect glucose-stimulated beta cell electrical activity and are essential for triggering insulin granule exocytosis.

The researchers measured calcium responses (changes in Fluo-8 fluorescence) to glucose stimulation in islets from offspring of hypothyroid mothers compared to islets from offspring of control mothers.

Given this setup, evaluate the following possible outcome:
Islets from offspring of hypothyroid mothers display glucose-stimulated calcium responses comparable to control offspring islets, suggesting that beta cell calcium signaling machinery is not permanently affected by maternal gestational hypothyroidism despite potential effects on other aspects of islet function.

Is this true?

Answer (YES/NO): YES